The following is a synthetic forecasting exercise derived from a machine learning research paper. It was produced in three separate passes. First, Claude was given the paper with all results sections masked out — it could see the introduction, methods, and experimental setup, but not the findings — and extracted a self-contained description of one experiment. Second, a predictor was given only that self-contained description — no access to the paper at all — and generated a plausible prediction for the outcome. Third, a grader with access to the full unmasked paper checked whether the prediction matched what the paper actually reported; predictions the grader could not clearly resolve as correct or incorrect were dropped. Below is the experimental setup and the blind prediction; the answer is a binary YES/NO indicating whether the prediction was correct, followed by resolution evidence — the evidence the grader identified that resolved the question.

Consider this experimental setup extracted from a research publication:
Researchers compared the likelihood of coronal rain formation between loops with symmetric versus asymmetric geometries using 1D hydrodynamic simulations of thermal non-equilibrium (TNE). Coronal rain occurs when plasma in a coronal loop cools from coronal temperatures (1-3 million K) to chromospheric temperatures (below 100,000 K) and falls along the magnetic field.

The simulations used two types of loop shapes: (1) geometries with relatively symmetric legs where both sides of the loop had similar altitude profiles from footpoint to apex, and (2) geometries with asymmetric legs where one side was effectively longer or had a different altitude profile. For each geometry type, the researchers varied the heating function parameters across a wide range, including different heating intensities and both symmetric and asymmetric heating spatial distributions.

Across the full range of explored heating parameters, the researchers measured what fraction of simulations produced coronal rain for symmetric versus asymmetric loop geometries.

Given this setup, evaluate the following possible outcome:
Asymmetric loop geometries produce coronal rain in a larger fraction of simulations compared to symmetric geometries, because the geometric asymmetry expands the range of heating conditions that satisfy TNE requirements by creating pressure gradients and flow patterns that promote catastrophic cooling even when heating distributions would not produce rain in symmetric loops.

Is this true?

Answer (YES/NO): NO